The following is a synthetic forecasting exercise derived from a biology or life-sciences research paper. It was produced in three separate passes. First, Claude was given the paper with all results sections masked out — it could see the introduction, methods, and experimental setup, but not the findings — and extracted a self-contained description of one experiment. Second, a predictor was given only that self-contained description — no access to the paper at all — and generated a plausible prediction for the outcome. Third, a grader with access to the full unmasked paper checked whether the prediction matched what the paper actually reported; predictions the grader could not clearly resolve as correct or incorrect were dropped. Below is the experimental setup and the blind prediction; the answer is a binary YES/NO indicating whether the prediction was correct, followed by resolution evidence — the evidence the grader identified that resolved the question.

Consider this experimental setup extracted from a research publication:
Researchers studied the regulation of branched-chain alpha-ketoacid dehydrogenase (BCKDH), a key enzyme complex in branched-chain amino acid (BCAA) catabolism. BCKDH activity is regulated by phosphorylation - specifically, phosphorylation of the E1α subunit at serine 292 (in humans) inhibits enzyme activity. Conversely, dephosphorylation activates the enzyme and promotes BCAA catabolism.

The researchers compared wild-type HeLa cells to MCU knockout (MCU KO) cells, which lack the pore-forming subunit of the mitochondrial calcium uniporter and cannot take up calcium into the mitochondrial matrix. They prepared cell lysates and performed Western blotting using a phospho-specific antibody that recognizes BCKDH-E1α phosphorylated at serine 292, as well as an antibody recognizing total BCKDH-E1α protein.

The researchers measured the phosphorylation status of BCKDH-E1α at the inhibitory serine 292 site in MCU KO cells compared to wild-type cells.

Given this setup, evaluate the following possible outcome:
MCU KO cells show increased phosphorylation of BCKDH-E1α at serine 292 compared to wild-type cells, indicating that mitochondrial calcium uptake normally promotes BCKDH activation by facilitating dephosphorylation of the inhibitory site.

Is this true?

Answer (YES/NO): NO